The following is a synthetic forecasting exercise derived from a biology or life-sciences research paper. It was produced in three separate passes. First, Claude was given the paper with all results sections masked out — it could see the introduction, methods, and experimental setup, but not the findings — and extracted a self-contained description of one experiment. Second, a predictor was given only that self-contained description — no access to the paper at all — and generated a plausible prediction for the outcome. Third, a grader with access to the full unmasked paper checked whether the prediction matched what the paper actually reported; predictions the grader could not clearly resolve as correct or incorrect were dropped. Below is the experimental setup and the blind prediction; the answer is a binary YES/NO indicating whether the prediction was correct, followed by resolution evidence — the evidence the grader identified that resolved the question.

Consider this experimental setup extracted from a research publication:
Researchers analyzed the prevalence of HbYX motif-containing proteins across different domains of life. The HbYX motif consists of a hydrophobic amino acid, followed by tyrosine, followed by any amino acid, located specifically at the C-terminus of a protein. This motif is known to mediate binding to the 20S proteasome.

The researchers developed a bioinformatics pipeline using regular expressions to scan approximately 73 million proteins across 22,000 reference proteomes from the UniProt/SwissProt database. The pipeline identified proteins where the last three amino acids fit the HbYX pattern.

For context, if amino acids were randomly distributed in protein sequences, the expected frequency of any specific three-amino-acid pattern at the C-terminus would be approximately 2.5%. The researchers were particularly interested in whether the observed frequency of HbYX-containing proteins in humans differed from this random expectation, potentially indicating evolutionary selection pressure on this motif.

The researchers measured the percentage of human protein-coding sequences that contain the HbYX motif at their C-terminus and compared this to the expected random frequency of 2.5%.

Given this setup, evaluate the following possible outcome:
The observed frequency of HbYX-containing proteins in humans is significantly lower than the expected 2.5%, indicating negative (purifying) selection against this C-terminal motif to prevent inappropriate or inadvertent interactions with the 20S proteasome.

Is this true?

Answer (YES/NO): YES